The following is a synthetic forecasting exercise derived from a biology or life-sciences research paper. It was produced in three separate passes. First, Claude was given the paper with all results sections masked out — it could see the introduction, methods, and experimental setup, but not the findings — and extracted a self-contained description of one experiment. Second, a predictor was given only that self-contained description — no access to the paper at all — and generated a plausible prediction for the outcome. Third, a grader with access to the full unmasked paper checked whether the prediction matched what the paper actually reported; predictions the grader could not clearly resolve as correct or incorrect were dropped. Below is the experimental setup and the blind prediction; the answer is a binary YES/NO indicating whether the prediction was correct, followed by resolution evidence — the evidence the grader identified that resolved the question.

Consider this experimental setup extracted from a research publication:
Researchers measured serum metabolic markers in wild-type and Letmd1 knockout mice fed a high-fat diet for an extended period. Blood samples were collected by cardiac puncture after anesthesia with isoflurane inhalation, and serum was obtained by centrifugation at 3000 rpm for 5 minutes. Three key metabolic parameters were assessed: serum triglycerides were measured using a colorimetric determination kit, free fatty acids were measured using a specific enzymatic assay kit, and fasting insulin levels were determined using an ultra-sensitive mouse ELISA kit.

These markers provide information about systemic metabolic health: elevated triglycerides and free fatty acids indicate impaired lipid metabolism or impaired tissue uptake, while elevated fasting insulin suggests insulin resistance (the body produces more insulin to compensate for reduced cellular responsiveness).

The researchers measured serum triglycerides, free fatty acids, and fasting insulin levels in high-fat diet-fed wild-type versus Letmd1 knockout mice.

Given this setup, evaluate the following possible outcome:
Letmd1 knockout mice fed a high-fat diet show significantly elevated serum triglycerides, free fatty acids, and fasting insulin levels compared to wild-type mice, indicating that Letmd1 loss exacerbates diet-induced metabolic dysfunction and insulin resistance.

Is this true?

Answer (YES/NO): NO